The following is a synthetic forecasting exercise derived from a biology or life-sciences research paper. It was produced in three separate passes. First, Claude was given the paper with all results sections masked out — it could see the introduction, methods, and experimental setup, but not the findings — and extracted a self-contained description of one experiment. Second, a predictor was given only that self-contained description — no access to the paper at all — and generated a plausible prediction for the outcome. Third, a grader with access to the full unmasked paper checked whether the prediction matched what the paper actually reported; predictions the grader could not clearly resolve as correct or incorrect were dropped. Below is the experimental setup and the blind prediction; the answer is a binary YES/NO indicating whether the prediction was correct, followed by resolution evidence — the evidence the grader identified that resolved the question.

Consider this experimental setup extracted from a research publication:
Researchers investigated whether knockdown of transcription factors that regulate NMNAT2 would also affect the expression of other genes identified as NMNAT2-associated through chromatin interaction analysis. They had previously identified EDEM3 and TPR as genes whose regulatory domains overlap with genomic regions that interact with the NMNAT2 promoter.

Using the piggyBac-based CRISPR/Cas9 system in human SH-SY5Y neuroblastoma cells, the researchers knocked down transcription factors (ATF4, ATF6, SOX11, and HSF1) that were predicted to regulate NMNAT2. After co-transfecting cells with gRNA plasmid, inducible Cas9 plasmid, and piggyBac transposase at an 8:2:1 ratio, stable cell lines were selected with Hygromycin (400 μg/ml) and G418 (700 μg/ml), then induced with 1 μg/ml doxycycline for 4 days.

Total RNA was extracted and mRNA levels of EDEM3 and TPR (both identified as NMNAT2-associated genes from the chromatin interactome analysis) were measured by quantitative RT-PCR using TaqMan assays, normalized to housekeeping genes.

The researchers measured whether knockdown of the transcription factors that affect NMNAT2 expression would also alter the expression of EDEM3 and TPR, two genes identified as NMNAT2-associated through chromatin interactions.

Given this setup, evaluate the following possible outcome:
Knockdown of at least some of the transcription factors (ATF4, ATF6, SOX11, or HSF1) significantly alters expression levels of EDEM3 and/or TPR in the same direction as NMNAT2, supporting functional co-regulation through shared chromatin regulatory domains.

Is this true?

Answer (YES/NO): YES